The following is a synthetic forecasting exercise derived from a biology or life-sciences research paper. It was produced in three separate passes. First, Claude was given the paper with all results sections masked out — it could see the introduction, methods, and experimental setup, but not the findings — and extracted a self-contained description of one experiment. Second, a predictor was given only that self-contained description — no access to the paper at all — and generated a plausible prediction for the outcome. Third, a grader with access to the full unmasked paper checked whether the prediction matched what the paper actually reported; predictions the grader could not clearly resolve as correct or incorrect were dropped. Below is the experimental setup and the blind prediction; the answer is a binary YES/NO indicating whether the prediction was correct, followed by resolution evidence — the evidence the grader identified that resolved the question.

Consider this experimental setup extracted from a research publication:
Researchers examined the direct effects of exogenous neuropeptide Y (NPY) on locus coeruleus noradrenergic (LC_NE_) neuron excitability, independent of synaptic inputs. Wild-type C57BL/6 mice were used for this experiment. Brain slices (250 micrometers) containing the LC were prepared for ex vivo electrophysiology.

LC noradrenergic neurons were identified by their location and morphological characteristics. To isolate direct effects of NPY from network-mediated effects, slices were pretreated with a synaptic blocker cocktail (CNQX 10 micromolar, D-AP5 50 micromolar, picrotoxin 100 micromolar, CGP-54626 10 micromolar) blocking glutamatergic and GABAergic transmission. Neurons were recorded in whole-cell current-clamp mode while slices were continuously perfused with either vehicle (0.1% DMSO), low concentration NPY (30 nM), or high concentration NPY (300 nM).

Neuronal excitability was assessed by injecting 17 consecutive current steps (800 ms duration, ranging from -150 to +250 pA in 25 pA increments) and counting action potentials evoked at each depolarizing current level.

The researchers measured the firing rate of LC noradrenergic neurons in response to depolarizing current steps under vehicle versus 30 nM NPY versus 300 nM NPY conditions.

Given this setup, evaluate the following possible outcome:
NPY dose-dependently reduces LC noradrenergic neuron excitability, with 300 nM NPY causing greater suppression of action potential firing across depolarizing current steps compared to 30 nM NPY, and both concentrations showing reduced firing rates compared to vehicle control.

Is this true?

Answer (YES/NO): NO